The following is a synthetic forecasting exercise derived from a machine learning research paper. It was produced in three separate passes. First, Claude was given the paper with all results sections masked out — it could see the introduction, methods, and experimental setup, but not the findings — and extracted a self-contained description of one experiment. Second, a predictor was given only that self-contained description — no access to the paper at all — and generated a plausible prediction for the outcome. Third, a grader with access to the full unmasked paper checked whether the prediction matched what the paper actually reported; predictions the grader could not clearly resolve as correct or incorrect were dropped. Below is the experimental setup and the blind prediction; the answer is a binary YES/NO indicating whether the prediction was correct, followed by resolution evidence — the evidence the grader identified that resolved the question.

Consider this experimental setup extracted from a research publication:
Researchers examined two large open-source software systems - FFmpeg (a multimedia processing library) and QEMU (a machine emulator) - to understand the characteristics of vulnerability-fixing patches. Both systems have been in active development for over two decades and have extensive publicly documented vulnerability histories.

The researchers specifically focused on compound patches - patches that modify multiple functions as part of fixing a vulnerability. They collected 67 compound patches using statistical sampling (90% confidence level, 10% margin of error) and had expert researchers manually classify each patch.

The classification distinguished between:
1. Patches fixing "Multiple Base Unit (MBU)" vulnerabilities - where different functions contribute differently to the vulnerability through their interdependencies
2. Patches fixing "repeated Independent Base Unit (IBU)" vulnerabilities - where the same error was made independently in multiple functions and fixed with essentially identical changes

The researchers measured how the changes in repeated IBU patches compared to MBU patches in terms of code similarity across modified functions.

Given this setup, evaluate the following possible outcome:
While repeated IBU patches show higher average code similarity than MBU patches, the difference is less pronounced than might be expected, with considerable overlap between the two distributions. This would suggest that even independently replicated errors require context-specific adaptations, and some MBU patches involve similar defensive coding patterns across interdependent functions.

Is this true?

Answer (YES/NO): NO